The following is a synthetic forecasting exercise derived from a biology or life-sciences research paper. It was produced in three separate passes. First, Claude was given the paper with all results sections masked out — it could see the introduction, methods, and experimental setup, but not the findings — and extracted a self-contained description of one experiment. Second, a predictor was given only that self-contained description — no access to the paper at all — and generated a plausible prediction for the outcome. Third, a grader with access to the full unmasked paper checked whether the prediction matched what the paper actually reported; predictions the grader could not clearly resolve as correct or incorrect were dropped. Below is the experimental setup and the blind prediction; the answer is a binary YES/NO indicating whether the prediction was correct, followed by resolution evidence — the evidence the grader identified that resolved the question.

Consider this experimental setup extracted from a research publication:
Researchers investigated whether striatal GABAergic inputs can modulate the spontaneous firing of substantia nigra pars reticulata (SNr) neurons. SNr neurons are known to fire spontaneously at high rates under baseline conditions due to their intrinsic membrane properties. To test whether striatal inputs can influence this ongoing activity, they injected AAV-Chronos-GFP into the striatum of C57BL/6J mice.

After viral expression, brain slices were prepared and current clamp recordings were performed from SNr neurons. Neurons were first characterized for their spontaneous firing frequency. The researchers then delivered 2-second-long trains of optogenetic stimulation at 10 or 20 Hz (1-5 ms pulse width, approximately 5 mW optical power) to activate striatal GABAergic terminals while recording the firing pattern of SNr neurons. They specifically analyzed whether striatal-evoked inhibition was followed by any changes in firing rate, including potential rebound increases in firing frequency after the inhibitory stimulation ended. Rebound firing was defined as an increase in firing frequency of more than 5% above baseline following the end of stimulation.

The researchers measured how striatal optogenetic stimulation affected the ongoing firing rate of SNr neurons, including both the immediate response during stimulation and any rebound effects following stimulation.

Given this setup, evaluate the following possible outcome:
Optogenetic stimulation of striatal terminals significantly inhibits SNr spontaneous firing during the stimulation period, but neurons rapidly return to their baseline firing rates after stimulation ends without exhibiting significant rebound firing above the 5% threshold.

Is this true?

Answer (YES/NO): NO